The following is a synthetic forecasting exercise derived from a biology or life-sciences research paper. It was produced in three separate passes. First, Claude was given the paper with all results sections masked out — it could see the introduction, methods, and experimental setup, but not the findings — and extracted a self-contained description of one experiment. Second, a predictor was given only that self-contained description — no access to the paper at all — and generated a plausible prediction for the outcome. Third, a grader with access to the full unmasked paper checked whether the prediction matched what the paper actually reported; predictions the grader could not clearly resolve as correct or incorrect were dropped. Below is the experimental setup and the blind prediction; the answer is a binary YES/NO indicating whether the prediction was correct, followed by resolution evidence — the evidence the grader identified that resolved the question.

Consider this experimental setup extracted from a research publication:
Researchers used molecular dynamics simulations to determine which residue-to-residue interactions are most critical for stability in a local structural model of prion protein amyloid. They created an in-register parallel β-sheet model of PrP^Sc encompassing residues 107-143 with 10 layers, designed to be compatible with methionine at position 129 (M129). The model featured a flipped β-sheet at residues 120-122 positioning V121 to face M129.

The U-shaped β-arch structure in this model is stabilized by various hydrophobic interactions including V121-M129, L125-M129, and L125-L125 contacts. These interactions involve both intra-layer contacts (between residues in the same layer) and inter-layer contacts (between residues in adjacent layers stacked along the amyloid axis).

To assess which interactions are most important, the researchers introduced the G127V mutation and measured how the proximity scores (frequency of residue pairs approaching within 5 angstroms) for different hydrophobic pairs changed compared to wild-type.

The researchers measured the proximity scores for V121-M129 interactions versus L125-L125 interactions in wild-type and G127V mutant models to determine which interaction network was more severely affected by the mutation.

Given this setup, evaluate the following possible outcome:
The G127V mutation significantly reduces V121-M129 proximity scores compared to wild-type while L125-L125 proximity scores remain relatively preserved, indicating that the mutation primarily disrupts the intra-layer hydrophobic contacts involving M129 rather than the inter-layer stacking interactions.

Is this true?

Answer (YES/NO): NO